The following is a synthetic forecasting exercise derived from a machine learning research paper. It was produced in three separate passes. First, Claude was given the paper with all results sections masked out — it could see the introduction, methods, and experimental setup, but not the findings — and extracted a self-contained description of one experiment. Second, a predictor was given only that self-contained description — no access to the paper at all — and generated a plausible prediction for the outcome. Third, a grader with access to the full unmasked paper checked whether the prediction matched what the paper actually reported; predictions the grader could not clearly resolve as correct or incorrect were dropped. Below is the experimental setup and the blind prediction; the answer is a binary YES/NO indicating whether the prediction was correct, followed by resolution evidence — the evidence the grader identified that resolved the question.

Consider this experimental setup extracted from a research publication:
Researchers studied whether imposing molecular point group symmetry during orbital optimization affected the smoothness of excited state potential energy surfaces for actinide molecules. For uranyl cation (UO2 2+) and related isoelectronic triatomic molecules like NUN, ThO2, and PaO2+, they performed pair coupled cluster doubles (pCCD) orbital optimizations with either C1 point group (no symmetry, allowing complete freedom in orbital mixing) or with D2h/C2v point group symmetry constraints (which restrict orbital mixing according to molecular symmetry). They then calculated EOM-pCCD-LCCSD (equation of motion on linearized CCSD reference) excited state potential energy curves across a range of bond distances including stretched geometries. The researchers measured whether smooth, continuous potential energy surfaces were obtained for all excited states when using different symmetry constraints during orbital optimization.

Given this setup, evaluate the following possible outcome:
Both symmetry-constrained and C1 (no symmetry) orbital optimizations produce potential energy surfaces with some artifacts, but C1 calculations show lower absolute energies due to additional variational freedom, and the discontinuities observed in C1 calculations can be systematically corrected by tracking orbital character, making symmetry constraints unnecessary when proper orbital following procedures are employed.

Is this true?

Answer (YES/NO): NO